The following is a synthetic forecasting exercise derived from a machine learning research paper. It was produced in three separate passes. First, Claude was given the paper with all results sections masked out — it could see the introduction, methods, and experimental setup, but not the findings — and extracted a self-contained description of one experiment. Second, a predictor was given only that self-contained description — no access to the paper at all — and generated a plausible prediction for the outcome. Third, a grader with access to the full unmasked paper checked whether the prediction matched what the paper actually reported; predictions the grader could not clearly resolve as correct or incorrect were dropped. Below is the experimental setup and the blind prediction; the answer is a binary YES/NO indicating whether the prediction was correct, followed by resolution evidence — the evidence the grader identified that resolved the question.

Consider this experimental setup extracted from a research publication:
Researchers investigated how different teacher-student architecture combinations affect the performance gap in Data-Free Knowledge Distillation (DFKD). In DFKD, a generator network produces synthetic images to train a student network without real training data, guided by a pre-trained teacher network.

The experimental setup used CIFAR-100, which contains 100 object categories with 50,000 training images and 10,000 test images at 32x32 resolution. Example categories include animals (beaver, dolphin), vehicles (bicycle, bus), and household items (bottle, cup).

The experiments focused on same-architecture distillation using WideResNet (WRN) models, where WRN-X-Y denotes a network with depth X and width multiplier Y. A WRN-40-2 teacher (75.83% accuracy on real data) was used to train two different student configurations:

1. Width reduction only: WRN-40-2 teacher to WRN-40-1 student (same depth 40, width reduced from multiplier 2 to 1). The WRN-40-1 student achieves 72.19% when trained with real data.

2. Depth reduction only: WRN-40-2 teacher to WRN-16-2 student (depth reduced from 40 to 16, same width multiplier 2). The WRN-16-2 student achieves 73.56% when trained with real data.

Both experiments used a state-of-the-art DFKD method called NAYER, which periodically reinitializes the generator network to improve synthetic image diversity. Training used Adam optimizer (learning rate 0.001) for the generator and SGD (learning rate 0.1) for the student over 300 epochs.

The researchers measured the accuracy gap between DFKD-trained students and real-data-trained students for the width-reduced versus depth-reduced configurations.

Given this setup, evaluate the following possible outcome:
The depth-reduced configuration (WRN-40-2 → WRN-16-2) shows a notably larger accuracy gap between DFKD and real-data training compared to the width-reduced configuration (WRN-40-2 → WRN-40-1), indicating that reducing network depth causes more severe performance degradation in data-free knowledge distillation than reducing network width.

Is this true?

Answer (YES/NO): YES